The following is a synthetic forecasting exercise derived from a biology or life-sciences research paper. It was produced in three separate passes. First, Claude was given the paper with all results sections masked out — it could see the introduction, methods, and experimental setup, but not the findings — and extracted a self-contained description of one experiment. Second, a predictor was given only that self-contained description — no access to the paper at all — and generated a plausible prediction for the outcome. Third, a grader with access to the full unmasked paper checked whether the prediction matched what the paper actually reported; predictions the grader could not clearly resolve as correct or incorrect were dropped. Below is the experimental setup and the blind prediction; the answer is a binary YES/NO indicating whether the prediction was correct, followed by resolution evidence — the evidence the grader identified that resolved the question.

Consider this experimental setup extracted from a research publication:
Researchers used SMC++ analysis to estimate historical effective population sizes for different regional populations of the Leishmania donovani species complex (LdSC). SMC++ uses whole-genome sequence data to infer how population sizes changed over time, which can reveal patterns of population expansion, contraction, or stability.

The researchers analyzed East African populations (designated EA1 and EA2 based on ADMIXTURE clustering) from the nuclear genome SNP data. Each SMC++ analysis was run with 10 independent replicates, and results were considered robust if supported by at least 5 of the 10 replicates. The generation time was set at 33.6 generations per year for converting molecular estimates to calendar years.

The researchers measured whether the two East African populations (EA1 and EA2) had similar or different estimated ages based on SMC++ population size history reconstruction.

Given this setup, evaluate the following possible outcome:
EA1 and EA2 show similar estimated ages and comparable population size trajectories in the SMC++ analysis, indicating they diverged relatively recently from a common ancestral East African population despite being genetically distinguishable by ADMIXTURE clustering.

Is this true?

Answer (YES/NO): NO